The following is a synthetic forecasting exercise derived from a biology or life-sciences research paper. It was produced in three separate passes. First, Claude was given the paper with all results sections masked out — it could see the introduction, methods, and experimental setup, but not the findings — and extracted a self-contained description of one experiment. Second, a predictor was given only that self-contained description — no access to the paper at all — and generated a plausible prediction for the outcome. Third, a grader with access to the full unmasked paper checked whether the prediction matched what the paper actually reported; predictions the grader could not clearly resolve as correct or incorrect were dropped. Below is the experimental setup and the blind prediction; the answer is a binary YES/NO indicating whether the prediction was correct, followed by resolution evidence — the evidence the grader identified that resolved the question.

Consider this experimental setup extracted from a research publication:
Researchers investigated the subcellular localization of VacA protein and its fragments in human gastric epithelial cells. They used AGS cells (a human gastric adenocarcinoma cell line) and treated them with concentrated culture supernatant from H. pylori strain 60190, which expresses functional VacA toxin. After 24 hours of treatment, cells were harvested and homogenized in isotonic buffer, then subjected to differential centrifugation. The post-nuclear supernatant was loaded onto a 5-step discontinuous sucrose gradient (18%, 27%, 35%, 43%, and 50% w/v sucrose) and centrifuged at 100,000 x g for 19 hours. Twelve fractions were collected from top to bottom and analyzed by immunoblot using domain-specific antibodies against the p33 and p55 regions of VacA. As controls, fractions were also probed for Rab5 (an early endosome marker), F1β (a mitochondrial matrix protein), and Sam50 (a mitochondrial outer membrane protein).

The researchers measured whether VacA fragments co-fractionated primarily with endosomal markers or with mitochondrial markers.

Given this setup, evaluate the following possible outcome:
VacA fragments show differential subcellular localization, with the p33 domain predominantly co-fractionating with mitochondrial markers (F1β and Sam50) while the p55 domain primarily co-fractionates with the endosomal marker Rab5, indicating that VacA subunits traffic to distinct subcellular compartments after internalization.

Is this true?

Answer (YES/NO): NO